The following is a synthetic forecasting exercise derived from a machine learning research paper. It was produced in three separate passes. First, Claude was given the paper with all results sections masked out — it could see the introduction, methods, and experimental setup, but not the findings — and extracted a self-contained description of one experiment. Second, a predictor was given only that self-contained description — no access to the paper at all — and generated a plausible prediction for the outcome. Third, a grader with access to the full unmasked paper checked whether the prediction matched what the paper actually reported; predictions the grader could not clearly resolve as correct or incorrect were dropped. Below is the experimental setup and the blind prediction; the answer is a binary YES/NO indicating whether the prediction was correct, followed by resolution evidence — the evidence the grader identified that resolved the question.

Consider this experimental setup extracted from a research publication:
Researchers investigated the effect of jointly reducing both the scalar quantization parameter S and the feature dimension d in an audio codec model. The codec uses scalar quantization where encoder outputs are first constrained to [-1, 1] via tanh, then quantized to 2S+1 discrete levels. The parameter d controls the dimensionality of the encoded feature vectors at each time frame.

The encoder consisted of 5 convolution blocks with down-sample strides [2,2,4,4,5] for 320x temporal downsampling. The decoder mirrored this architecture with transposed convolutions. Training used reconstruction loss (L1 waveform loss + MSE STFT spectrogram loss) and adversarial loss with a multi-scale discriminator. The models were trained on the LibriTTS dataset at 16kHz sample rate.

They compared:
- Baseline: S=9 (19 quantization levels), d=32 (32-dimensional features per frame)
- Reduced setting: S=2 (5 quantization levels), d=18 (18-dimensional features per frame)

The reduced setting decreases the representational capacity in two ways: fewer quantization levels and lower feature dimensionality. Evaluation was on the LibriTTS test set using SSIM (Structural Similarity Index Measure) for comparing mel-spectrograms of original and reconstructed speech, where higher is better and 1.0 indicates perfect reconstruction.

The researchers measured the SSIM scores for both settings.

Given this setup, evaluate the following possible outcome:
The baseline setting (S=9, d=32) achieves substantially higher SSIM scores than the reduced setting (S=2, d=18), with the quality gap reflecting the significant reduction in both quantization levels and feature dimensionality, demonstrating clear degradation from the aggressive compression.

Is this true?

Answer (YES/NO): YES